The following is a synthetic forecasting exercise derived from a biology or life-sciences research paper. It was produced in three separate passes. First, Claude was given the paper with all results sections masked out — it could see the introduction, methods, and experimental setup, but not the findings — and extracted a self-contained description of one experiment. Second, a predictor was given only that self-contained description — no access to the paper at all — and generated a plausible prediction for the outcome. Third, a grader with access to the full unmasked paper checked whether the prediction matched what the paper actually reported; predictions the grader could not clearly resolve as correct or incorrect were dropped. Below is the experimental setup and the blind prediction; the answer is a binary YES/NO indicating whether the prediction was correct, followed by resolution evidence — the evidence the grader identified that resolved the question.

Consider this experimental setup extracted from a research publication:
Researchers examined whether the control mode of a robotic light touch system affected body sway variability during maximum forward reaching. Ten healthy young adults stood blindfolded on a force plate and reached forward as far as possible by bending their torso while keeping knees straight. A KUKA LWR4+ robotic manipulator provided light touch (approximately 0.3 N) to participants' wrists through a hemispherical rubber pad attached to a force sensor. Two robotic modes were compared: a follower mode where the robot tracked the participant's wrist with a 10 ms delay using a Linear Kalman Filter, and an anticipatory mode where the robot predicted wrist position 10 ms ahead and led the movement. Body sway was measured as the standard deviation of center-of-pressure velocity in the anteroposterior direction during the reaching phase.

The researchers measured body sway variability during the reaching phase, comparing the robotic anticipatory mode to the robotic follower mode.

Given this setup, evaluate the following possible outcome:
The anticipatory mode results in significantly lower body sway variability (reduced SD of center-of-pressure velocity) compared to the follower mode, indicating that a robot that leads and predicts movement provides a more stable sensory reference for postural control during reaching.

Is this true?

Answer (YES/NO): YES